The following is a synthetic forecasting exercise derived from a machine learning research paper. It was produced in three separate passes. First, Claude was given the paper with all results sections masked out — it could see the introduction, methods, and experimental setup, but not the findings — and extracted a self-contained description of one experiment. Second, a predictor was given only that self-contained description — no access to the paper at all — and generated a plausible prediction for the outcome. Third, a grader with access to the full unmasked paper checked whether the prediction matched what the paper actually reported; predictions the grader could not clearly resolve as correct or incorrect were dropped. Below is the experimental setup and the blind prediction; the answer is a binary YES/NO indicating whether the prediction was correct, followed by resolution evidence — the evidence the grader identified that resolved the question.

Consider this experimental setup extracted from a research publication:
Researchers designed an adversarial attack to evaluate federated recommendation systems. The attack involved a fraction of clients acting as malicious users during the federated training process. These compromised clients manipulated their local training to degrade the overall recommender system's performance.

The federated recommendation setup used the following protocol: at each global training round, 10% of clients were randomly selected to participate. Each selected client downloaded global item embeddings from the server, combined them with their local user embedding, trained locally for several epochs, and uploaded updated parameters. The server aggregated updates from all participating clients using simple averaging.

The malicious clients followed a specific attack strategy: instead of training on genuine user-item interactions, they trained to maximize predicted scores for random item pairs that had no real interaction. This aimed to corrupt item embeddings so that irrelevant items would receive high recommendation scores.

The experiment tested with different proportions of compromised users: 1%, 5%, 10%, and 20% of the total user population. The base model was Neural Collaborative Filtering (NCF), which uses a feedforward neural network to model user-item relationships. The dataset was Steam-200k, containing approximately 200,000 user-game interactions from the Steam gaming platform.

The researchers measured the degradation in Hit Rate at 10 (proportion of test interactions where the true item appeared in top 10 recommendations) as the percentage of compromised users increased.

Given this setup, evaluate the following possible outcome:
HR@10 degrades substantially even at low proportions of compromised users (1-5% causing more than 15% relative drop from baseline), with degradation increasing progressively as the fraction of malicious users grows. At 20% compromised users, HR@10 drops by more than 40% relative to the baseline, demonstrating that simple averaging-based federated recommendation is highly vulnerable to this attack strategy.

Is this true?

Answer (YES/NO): NO